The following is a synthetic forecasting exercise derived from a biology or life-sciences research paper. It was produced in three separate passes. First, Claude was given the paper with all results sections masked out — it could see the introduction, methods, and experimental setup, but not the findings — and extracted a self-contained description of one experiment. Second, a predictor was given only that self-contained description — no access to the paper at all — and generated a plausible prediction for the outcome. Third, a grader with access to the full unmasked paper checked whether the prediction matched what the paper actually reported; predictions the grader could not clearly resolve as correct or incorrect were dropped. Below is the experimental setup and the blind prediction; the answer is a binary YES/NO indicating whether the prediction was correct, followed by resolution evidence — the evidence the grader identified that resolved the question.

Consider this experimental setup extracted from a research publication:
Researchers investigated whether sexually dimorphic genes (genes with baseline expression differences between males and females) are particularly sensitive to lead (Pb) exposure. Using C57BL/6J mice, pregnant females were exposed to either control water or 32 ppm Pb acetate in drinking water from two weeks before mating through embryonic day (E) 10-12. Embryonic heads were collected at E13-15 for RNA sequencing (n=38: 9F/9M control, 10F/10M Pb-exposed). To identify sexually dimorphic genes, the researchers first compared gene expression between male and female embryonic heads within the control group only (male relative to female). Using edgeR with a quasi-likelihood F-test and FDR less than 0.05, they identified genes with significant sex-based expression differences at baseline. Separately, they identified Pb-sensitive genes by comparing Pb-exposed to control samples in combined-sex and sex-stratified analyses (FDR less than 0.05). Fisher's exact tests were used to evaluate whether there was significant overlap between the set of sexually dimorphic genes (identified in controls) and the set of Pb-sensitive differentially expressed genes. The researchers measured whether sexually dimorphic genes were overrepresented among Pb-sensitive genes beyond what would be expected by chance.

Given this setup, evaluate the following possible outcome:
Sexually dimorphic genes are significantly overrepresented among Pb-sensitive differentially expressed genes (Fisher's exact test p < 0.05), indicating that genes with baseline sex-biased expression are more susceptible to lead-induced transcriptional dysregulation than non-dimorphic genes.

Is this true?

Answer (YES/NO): YES